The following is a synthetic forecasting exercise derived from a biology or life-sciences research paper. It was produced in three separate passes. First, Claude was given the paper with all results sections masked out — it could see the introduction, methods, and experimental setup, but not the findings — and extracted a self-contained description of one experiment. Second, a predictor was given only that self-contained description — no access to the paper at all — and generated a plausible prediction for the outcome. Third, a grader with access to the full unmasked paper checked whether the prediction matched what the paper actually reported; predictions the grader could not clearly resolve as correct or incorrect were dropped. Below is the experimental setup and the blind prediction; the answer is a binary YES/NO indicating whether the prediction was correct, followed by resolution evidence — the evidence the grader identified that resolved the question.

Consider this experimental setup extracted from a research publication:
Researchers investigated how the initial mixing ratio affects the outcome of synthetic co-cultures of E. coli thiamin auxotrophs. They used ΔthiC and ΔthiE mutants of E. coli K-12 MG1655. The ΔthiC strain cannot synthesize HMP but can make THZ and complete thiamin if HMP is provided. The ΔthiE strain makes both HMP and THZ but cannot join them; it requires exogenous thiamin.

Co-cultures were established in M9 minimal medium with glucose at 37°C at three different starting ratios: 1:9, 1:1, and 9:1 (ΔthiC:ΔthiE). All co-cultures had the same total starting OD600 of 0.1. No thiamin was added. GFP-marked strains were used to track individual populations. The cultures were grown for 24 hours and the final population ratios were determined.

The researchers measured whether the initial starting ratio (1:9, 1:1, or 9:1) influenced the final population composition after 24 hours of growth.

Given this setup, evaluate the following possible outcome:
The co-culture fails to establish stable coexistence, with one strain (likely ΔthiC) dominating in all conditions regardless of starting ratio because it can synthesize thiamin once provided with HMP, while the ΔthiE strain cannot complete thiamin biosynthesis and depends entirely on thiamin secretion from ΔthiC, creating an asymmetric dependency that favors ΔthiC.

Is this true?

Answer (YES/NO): NO